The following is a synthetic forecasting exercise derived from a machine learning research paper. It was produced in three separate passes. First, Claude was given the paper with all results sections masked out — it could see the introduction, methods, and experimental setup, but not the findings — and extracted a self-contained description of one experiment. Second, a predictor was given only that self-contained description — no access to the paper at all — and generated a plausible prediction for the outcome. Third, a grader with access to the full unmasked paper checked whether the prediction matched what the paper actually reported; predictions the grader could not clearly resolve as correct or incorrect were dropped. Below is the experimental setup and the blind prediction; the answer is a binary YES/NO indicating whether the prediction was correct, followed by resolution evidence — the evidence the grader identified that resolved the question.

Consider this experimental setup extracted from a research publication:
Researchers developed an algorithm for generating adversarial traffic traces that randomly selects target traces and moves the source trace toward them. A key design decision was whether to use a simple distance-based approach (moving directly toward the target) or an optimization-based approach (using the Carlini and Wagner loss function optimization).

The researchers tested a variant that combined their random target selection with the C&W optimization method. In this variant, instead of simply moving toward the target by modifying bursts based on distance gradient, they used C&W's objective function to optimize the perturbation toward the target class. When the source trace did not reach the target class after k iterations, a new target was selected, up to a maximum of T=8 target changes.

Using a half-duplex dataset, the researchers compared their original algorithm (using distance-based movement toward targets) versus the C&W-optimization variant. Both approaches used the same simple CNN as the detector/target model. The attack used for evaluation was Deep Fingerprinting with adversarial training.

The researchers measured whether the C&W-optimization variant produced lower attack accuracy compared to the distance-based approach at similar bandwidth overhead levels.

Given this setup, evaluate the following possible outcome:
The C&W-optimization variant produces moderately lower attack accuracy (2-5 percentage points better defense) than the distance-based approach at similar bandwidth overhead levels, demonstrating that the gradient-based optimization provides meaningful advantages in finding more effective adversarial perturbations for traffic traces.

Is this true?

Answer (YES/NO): NO